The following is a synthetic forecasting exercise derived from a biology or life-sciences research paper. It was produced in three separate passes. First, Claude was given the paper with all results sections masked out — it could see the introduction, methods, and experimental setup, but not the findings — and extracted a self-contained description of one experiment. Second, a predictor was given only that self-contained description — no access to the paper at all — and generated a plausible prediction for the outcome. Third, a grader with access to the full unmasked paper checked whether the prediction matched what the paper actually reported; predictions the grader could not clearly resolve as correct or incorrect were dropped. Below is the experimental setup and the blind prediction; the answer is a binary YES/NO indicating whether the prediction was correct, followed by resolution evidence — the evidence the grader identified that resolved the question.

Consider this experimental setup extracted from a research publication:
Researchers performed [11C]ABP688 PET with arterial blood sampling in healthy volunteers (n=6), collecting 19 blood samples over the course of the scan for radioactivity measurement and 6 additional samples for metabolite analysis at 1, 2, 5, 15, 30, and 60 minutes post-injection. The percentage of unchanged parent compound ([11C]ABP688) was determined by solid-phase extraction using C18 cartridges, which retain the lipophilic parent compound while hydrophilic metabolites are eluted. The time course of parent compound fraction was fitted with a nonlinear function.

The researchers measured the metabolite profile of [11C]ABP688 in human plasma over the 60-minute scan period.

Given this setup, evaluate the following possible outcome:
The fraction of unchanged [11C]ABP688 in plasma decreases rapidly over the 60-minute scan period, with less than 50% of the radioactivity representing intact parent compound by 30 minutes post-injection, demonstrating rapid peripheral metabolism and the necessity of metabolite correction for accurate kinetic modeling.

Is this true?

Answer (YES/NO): YES